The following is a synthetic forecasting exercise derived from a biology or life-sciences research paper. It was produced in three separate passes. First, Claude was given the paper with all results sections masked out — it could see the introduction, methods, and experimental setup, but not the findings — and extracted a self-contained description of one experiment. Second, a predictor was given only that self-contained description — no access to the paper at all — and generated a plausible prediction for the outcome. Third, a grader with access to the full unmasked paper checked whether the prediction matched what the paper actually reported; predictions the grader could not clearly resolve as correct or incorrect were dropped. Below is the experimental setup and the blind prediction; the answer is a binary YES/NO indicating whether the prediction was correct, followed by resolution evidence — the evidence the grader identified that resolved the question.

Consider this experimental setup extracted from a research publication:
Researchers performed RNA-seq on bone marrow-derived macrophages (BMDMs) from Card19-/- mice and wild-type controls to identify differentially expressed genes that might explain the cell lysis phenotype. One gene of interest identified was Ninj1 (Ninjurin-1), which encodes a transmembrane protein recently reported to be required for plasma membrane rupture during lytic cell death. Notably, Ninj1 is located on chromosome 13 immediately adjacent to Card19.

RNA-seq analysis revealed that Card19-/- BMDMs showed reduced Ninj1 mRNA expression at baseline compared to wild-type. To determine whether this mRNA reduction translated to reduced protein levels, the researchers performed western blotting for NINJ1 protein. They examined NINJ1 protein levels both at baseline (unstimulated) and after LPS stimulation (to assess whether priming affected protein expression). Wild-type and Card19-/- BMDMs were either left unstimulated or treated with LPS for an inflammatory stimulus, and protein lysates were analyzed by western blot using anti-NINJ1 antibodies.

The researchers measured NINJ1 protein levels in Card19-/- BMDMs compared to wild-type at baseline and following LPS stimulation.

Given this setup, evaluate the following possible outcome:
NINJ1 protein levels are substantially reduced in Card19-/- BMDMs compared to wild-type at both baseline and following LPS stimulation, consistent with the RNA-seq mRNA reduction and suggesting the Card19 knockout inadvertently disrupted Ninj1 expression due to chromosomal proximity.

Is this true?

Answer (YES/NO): NO